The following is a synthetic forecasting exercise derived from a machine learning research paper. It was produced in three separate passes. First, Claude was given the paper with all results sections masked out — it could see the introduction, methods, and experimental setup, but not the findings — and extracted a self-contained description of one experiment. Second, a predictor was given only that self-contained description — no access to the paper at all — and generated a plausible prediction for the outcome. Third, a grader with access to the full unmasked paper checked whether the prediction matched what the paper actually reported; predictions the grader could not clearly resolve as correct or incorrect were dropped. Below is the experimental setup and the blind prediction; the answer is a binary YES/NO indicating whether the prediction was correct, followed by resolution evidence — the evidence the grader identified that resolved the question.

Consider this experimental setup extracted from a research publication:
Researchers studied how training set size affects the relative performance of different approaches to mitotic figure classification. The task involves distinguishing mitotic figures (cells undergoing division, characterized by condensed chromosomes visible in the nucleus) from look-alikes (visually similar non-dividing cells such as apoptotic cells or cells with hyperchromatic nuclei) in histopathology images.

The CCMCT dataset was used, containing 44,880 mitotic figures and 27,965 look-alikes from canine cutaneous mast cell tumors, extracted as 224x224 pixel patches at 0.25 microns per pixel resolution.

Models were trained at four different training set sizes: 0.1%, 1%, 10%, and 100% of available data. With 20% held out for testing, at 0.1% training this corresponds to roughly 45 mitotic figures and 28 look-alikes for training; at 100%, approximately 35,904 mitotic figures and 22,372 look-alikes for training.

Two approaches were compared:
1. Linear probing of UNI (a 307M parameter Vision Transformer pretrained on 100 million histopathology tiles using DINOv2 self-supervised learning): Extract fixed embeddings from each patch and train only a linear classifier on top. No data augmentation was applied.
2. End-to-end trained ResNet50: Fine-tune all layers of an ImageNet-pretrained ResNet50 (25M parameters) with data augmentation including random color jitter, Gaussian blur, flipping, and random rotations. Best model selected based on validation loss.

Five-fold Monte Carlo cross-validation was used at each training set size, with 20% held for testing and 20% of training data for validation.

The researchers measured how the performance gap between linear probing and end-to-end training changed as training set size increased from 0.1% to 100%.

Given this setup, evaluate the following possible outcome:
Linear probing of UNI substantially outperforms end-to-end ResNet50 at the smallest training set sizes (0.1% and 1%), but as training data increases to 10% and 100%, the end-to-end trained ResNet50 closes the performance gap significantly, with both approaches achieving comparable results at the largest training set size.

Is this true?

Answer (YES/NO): NO